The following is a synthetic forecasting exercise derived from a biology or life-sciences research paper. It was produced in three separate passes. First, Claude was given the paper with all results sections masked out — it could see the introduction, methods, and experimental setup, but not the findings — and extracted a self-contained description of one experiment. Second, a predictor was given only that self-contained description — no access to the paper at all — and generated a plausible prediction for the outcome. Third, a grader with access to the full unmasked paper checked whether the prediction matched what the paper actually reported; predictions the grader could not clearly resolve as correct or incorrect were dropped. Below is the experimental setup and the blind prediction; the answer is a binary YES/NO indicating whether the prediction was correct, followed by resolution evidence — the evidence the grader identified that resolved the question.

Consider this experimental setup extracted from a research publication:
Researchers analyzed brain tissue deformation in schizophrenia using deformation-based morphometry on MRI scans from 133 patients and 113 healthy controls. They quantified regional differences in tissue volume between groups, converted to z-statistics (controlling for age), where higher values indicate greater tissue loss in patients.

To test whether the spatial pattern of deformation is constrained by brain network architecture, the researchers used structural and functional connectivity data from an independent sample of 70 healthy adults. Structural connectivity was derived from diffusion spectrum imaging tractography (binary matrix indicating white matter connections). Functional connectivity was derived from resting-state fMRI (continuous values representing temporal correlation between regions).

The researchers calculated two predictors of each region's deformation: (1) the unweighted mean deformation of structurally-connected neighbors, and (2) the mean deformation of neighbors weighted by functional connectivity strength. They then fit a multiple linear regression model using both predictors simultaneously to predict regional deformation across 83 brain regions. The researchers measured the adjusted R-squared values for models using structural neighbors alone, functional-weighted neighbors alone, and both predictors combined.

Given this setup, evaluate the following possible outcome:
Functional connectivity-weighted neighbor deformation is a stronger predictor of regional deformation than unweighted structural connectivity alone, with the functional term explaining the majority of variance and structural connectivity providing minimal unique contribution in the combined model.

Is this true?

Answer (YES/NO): NO